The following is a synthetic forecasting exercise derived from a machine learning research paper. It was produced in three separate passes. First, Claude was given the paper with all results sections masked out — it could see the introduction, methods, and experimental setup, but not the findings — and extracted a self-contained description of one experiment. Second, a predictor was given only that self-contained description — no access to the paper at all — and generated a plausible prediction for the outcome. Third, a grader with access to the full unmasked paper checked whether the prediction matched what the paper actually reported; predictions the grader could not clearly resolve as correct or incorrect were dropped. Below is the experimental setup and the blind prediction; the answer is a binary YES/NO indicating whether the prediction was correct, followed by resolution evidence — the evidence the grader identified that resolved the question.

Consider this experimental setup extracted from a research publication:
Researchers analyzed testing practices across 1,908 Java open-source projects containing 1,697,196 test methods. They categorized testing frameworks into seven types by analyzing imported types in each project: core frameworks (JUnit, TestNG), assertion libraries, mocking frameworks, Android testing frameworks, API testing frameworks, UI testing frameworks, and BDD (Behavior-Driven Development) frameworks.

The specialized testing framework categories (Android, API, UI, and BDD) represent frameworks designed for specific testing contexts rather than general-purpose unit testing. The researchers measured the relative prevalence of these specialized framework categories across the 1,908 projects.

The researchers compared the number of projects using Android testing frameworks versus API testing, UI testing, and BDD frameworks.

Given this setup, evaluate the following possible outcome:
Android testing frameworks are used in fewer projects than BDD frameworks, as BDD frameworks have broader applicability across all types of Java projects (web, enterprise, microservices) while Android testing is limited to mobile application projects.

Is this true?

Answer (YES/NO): NO